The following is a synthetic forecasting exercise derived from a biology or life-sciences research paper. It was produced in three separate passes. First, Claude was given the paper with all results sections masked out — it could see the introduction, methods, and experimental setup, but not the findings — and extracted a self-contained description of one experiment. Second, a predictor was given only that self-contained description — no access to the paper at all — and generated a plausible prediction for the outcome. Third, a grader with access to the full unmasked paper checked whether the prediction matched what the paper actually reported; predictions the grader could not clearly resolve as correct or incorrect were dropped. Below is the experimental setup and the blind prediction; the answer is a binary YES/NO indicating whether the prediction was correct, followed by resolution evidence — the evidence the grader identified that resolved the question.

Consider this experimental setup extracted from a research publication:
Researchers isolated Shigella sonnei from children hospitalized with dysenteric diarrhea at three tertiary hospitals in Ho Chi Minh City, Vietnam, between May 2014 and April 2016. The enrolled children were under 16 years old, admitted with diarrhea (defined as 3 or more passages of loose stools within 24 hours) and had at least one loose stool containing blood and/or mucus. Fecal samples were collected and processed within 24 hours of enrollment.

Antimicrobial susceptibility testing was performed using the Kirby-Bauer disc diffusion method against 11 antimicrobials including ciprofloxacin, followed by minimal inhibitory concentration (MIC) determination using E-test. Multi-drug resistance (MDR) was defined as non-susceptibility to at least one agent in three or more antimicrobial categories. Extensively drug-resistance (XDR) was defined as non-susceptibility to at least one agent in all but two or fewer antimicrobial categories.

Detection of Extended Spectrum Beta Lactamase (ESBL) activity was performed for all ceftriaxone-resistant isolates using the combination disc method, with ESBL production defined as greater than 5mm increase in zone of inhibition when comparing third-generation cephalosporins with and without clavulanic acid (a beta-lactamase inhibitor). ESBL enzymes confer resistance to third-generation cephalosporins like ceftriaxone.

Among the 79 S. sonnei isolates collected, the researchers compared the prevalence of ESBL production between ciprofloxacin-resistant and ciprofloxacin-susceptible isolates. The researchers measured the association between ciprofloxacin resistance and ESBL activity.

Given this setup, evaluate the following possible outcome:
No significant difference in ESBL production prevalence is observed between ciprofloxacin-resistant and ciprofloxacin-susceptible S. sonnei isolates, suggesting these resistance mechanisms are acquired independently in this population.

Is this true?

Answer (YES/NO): NO